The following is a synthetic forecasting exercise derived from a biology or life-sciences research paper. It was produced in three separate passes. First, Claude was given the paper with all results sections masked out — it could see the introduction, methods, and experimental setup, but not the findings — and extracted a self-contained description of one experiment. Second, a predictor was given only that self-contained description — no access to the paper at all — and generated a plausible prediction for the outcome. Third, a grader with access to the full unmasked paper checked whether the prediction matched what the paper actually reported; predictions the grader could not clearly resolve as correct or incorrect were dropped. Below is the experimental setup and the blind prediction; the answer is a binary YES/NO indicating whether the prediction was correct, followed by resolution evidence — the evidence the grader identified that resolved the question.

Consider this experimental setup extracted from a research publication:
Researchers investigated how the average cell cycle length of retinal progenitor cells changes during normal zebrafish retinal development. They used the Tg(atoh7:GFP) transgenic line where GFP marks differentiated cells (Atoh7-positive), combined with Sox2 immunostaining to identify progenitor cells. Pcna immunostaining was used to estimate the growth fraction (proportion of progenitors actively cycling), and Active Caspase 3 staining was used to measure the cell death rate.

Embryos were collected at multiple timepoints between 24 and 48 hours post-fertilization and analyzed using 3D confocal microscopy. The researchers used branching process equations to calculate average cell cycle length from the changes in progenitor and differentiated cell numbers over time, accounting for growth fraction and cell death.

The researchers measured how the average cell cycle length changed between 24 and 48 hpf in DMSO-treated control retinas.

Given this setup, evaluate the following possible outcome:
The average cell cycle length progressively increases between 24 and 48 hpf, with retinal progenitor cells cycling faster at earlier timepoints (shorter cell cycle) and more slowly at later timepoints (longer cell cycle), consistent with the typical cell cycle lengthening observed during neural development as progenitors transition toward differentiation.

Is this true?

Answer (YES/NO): NO